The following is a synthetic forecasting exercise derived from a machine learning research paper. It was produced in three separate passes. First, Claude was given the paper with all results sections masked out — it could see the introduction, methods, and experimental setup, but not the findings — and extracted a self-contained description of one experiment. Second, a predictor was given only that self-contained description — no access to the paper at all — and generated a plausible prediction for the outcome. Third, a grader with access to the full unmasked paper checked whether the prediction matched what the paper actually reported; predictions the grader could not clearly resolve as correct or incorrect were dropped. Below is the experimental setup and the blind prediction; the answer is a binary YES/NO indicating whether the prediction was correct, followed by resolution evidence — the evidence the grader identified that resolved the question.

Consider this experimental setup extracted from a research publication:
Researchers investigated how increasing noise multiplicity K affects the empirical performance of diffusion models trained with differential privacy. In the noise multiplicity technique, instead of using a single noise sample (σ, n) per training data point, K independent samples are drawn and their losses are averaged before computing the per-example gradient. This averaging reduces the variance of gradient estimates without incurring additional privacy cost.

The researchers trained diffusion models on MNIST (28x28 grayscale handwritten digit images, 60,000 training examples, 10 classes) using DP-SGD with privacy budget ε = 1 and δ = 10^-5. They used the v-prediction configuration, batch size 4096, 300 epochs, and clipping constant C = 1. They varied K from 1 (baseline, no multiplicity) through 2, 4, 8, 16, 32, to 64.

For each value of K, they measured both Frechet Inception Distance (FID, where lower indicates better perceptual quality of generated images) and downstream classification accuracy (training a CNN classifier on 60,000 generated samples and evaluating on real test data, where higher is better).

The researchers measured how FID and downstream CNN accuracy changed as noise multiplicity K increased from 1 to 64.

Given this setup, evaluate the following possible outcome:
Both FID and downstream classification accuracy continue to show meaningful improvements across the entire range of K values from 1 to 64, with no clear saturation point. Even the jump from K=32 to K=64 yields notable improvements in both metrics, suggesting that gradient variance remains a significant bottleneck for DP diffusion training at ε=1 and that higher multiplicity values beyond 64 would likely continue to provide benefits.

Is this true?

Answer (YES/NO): NO